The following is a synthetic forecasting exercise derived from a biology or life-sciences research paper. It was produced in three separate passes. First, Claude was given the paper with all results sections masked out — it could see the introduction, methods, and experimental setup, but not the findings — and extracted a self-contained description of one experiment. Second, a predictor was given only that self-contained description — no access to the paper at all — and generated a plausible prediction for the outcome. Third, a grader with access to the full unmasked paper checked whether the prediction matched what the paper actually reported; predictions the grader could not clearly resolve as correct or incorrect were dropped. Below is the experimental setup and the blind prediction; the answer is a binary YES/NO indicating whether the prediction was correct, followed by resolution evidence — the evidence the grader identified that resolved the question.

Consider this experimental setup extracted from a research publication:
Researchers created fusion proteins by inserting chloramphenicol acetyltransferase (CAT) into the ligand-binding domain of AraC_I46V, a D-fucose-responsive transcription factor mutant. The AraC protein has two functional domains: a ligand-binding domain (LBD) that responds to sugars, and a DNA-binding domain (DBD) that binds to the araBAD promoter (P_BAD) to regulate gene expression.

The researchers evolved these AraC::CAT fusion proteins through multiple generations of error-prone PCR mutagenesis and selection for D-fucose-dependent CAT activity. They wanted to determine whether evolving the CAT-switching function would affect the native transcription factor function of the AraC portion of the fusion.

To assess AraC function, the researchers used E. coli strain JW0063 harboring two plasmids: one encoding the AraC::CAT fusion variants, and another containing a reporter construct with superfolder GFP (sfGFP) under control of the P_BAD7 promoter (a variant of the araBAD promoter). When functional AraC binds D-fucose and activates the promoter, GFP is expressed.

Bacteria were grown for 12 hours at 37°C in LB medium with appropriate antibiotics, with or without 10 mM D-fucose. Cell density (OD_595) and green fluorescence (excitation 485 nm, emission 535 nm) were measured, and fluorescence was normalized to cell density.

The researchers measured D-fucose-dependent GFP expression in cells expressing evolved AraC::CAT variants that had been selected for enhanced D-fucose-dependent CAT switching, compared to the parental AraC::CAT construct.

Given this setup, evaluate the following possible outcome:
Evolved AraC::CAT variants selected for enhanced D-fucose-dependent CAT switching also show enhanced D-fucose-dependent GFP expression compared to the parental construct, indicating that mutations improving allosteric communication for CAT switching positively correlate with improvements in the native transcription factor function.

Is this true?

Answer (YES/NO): NO